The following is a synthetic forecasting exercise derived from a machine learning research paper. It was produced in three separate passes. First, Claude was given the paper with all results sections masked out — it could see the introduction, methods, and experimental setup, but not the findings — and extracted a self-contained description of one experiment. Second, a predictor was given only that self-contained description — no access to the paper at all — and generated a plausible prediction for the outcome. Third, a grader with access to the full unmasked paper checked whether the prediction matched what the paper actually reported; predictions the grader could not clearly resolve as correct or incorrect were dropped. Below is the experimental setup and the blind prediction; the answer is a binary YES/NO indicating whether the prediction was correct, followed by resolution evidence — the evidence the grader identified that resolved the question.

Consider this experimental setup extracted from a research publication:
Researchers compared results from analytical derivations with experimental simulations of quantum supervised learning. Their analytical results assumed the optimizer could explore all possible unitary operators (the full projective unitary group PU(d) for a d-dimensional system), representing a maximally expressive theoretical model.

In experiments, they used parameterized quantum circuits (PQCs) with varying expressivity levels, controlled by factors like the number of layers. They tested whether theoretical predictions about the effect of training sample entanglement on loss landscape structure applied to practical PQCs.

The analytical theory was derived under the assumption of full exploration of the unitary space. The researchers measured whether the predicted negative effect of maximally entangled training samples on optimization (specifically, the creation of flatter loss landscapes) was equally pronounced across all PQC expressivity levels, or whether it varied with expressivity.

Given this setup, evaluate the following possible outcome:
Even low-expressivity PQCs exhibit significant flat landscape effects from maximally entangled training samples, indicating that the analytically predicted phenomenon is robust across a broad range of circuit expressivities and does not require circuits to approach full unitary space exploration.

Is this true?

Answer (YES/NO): NO